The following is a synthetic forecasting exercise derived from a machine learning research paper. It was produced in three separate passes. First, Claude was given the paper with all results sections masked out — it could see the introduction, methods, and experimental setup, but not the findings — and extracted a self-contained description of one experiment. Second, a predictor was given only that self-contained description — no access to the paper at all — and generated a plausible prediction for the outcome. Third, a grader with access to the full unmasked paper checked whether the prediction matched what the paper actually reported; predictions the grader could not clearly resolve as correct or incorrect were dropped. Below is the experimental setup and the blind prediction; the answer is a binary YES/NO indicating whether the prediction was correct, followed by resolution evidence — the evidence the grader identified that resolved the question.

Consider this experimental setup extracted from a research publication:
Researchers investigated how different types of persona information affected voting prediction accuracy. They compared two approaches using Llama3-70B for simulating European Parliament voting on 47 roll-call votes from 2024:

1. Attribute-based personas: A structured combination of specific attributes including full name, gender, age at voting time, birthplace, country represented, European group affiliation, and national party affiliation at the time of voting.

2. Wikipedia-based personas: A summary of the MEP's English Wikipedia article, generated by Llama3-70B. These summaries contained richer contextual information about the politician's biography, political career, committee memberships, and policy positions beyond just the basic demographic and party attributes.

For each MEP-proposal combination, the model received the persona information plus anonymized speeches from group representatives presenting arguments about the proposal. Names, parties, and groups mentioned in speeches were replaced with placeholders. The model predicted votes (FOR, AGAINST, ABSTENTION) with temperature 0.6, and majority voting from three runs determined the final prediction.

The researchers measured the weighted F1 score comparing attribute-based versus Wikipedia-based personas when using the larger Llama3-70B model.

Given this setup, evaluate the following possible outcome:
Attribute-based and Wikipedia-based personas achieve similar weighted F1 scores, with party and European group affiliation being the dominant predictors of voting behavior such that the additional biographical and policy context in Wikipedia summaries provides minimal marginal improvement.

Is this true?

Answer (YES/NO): NO